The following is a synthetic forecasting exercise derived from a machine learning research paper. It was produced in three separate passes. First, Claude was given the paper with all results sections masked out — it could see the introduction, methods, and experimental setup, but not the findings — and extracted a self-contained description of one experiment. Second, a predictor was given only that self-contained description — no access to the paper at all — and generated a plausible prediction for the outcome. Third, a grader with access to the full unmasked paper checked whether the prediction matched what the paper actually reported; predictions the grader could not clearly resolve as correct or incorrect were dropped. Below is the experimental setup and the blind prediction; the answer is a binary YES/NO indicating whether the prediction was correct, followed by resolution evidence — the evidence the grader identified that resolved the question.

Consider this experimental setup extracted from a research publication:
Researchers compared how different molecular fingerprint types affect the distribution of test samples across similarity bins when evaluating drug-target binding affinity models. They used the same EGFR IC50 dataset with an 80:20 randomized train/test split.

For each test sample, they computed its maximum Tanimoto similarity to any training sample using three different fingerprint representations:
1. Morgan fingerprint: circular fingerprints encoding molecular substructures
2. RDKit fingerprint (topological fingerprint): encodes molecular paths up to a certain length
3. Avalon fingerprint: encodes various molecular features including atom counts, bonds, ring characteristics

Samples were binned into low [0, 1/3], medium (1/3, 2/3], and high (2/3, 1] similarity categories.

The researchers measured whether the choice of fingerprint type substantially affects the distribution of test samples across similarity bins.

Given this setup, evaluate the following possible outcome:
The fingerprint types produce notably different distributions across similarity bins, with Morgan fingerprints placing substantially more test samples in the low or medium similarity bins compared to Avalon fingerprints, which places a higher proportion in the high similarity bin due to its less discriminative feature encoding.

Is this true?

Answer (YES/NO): NO